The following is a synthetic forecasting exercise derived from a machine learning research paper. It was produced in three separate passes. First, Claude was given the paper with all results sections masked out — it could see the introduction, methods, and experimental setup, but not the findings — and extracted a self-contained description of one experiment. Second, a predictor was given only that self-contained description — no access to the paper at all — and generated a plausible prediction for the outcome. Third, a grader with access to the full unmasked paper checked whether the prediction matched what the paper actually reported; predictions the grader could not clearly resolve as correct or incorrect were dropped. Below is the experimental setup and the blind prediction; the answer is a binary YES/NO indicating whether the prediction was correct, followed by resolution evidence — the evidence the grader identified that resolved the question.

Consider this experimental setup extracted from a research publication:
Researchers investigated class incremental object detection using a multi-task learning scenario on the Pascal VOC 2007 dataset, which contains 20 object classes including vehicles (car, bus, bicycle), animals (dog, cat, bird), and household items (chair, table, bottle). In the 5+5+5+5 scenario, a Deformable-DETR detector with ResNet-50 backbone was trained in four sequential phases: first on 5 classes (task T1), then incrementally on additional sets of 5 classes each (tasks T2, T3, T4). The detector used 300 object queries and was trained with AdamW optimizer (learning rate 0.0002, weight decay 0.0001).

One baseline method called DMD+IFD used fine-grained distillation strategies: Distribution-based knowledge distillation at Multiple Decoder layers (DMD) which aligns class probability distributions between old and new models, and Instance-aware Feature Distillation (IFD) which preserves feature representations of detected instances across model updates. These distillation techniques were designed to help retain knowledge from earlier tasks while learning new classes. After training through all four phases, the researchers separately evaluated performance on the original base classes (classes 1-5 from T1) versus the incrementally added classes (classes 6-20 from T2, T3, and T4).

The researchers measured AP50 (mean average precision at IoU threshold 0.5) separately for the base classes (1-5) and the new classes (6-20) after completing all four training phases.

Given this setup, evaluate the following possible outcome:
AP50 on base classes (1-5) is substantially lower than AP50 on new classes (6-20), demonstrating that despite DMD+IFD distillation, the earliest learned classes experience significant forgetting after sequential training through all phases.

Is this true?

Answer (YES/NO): YES